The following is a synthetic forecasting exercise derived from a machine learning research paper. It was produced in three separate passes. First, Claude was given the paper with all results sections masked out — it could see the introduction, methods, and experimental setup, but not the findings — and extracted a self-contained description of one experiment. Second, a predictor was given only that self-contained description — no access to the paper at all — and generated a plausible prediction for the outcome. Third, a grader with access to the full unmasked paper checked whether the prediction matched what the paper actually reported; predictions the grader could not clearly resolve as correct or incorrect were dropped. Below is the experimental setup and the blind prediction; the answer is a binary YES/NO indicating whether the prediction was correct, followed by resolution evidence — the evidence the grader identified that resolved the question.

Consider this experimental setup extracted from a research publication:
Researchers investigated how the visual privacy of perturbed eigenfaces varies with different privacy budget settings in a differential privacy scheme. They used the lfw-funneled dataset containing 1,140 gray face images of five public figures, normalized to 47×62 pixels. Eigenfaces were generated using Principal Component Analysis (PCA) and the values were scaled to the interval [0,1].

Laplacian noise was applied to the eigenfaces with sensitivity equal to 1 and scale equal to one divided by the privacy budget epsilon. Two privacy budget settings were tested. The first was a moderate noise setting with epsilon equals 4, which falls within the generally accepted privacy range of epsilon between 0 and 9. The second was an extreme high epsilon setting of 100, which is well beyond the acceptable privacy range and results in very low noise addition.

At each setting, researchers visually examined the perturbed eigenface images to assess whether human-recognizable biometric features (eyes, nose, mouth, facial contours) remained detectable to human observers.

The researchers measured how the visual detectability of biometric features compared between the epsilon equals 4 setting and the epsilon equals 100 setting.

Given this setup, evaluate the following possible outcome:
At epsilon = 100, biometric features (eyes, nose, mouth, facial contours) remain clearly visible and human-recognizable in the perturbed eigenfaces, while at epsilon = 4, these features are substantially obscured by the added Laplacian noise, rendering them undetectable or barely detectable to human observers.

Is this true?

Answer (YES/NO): NO